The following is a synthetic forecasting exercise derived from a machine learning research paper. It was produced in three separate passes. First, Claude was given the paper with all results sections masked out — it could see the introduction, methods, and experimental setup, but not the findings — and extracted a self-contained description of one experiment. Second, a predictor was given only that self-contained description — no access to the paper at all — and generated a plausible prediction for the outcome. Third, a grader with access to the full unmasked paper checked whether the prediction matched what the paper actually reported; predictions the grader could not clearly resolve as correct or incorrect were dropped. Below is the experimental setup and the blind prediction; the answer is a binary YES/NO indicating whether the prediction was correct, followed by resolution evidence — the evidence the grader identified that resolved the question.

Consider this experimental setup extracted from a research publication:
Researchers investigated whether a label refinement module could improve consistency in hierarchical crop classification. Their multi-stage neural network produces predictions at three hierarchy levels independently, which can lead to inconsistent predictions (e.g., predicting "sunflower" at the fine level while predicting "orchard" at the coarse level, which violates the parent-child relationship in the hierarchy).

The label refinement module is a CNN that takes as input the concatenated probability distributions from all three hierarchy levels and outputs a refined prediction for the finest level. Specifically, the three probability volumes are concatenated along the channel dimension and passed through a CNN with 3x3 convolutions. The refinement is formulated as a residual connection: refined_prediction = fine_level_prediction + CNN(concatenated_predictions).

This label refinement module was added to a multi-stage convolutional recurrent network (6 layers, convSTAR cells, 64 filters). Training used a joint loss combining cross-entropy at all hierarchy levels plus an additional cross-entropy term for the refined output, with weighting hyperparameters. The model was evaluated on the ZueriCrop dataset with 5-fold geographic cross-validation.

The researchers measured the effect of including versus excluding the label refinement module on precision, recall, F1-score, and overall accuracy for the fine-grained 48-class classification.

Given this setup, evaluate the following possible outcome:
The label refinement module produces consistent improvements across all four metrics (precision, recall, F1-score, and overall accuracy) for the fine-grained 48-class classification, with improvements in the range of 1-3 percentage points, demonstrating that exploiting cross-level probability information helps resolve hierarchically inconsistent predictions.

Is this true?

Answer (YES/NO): NO